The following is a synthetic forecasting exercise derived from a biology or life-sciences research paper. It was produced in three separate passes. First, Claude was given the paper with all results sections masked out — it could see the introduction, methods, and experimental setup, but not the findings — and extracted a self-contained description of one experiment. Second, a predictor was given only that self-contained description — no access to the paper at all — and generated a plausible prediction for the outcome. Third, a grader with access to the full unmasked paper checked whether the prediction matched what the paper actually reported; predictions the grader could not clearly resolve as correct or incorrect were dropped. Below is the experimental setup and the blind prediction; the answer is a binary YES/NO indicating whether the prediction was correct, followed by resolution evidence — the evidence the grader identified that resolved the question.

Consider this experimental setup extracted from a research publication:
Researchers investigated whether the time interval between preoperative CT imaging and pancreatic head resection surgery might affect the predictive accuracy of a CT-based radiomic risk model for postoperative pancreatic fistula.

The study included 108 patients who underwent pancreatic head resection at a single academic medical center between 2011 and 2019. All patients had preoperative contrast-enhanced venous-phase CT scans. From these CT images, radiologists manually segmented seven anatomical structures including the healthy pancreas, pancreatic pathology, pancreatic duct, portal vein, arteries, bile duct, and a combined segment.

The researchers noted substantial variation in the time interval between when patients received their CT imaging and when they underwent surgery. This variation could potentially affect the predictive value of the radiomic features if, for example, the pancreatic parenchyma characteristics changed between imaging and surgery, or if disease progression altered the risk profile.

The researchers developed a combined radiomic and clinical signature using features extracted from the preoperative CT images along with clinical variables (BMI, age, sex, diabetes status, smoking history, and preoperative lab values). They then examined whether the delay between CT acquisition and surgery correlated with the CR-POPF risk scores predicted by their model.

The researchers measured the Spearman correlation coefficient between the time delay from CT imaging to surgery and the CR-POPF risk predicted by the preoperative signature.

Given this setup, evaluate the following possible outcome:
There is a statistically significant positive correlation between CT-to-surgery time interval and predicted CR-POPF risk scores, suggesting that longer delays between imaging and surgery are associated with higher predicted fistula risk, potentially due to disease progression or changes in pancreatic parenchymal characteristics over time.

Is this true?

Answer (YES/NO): NO